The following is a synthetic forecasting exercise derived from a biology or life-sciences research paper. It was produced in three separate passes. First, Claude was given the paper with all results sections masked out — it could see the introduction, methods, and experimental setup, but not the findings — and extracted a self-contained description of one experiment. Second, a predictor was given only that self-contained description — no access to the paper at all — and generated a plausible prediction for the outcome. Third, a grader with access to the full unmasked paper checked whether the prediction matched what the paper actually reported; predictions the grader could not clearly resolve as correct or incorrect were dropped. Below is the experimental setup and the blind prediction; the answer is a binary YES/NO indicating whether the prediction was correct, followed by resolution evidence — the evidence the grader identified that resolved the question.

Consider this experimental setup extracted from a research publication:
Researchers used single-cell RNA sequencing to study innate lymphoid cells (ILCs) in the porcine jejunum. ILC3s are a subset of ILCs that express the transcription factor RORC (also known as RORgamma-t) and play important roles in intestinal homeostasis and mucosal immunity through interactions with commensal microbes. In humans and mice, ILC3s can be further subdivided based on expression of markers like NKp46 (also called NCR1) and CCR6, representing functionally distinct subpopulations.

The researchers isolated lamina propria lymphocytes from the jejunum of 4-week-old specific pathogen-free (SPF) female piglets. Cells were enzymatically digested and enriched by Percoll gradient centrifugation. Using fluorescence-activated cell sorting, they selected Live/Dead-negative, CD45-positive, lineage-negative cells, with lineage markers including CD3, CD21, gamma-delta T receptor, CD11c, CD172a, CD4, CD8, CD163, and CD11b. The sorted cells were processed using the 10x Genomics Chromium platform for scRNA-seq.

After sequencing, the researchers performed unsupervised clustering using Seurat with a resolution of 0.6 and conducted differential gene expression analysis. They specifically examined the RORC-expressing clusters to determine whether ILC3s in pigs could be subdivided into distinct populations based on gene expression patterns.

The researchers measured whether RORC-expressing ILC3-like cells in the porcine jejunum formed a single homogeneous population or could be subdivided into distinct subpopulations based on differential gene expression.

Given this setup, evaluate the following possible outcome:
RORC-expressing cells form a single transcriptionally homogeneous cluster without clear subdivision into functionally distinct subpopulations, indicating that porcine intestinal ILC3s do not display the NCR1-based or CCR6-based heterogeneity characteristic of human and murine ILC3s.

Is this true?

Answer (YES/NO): NO